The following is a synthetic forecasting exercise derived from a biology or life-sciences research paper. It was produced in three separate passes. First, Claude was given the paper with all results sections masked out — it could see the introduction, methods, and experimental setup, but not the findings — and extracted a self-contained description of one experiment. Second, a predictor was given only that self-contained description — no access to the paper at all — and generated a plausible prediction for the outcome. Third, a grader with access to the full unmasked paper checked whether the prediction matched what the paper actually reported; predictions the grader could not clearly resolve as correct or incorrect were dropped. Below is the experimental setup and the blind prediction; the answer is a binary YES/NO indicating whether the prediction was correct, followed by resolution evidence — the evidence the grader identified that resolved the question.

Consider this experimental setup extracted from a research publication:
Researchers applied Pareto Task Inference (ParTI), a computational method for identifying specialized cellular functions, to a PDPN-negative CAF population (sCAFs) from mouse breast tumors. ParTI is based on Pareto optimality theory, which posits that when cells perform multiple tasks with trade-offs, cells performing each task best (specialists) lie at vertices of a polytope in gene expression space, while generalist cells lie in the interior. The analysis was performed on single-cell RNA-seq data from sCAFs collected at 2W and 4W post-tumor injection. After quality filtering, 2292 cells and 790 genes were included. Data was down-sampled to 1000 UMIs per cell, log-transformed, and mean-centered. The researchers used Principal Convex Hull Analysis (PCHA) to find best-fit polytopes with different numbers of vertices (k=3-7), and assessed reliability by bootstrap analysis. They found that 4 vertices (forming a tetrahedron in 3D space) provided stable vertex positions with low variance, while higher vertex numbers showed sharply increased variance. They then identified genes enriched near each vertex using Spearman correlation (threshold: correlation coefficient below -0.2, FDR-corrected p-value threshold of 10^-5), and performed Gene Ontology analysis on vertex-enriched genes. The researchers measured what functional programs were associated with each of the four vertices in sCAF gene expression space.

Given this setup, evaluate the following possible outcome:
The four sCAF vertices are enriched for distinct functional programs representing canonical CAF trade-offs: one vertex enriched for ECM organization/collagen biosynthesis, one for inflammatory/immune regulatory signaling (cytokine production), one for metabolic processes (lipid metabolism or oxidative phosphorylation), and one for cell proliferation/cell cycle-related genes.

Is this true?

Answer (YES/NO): NO